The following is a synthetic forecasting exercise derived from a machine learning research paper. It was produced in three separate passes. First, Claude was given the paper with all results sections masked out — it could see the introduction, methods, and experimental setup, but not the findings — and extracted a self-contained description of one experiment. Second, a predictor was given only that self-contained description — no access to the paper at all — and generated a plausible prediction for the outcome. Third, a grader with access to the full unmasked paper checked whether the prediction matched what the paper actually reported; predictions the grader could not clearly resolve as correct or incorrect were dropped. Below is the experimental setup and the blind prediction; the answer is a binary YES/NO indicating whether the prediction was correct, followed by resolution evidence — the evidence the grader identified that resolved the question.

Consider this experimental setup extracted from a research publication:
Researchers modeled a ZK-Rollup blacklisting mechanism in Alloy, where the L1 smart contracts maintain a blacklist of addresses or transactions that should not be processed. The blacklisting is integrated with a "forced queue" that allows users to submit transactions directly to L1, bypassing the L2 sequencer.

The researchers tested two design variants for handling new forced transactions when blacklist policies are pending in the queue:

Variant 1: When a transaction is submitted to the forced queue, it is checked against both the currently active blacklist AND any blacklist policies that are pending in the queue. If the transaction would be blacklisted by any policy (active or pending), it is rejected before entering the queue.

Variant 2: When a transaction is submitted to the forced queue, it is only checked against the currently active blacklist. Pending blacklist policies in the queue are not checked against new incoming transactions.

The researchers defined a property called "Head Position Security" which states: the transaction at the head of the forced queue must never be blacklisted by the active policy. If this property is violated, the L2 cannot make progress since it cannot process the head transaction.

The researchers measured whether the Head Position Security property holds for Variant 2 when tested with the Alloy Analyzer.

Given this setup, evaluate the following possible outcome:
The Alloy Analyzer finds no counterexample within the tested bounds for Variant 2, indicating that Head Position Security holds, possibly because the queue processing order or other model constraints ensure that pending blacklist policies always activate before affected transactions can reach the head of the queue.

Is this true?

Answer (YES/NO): NO